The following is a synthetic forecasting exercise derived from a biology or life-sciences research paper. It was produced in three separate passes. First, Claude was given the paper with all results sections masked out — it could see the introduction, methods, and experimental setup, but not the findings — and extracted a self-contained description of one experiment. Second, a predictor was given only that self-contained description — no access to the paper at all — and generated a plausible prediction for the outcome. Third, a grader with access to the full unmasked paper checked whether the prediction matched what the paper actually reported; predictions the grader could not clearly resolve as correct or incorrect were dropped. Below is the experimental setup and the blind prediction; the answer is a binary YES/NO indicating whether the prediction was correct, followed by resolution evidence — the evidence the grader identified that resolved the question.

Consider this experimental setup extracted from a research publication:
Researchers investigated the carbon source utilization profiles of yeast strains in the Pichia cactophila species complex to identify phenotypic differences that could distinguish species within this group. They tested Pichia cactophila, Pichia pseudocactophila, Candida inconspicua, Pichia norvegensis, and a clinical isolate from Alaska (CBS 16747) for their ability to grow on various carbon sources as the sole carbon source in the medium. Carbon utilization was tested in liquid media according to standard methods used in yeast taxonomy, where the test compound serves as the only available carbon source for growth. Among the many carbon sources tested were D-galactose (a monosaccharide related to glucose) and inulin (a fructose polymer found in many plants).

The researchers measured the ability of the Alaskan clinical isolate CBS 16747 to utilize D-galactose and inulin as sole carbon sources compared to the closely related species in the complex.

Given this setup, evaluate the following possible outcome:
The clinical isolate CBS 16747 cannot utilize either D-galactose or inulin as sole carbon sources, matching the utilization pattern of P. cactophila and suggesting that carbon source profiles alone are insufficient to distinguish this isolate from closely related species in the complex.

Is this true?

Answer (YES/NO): NO